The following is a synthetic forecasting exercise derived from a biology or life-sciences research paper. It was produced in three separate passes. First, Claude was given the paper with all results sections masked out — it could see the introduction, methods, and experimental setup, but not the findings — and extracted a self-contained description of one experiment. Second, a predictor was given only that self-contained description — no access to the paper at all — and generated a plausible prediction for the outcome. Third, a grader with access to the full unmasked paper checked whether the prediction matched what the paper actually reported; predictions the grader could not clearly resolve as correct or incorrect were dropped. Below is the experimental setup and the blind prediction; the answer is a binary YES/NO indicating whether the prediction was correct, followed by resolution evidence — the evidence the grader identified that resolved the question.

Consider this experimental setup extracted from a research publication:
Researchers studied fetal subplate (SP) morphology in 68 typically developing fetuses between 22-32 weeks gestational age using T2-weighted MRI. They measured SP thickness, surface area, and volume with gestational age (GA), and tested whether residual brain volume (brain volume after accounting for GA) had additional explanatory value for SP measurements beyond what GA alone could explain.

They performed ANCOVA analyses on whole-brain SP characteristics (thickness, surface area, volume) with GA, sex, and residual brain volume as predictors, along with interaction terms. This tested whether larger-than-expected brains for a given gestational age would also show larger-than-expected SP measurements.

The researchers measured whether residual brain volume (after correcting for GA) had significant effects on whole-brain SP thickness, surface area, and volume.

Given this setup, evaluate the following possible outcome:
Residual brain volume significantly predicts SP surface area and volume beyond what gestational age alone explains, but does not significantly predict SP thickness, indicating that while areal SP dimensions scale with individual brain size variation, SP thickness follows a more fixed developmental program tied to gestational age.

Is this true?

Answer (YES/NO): NO